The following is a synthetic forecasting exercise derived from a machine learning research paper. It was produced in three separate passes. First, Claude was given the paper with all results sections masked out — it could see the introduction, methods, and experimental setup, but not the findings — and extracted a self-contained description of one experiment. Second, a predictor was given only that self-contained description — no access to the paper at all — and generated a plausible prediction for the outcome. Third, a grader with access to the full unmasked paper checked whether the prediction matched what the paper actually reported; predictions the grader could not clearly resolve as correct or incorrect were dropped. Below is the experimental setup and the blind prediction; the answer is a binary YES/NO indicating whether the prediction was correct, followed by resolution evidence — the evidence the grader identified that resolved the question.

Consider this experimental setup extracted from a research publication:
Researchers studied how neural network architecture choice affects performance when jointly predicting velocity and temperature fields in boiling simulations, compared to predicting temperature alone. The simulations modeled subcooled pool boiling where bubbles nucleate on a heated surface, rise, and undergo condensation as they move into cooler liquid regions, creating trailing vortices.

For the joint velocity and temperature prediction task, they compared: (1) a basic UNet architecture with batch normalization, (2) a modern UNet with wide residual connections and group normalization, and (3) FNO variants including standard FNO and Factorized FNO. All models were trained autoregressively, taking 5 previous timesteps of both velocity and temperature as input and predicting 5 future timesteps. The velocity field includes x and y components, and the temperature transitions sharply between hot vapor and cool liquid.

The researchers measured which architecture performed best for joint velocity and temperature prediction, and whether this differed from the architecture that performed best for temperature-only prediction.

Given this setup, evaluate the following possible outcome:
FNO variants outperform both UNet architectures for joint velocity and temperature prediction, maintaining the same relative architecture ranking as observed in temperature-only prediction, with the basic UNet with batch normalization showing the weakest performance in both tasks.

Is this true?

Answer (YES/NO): NO